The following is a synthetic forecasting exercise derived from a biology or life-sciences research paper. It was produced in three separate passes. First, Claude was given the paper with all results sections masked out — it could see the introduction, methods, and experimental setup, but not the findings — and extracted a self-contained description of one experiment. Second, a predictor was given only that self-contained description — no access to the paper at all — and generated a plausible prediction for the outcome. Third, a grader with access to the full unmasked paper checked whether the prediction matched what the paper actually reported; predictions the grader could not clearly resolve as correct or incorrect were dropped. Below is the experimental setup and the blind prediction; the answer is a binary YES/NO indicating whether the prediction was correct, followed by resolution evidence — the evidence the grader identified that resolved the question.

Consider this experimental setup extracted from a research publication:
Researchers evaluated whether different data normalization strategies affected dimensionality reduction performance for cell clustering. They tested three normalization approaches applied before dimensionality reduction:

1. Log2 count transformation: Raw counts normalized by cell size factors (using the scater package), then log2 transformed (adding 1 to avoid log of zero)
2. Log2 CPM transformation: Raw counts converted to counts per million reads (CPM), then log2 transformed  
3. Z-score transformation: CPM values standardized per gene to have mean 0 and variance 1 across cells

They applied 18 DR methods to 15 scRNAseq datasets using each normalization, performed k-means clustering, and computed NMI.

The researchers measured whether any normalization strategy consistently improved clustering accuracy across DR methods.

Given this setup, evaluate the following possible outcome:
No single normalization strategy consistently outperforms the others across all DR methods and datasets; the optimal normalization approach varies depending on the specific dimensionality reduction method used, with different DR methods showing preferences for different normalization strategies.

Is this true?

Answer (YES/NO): NO